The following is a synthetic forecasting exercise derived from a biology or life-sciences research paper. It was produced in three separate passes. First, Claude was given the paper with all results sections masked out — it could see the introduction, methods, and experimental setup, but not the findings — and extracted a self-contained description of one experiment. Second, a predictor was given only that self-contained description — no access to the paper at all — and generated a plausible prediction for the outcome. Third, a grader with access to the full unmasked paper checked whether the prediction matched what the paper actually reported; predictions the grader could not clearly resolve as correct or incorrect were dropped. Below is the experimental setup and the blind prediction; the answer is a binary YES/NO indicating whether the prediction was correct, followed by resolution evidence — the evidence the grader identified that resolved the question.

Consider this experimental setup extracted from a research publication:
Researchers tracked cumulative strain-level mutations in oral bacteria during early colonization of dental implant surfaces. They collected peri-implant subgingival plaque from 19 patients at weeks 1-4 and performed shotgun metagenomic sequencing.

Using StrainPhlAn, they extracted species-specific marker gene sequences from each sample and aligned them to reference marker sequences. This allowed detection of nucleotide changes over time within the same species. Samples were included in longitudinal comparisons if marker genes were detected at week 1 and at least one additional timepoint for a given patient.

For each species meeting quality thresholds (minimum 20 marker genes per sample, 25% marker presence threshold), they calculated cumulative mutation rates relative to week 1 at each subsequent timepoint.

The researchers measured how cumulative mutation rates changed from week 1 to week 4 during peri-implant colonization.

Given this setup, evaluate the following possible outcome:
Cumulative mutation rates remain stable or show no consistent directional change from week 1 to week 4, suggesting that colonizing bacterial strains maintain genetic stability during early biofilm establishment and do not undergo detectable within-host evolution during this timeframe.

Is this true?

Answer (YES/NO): NO